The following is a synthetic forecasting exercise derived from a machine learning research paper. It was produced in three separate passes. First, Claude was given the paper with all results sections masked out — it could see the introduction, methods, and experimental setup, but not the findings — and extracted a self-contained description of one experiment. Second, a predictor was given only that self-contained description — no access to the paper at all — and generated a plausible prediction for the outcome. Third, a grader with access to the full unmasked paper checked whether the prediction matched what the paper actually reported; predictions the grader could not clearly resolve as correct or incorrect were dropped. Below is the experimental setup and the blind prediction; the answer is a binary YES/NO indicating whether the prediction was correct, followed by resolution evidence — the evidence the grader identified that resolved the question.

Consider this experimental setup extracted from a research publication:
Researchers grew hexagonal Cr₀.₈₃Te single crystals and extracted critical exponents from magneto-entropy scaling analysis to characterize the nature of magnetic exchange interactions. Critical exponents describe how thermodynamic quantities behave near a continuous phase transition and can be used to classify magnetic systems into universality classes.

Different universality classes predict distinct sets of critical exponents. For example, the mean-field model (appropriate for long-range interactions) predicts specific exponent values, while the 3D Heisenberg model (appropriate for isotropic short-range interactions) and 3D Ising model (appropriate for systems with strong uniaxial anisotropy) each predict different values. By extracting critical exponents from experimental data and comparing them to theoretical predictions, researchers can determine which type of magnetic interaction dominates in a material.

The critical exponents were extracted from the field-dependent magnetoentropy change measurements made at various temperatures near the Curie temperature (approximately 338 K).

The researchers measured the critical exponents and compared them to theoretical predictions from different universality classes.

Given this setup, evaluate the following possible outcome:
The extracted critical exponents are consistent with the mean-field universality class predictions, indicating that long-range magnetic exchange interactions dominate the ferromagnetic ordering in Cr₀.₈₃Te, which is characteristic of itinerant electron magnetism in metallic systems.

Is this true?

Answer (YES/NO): NO